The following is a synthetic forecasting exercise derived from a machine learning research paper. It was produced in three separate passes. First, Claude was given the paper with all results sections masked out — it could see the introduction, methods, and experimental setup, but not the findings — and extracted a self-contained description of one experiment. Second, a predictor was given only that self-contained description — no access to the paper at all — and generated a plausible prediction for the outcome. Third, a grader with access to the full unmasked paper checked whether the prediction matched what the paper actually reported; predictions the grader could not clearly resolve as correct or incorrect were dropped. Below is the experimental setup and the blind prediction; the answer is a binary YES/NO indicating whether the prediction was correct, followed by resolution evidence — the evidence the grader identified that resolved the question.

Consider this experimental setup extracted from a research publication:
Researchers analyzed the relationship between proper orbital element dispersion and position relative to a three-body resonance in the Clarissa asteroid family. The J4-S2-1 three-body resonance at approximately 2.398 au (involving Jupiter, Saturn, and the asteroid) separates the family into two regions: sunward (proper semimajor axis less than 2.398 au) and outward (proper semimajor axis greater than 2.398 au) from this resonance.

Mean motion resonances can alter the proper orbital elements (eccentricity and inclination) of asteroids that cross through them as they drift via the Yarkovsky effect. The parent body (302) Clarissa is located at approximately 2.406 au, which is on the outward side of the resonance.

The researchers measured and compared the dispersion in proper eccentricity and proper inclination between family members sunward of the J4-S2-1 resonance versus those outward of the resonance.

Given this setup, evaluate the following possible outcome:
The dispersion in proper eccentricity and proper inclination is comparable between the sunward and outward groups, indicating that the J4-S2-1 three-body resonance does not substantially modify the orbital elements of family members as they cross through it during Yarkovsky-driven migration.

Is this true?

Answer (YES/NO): NO